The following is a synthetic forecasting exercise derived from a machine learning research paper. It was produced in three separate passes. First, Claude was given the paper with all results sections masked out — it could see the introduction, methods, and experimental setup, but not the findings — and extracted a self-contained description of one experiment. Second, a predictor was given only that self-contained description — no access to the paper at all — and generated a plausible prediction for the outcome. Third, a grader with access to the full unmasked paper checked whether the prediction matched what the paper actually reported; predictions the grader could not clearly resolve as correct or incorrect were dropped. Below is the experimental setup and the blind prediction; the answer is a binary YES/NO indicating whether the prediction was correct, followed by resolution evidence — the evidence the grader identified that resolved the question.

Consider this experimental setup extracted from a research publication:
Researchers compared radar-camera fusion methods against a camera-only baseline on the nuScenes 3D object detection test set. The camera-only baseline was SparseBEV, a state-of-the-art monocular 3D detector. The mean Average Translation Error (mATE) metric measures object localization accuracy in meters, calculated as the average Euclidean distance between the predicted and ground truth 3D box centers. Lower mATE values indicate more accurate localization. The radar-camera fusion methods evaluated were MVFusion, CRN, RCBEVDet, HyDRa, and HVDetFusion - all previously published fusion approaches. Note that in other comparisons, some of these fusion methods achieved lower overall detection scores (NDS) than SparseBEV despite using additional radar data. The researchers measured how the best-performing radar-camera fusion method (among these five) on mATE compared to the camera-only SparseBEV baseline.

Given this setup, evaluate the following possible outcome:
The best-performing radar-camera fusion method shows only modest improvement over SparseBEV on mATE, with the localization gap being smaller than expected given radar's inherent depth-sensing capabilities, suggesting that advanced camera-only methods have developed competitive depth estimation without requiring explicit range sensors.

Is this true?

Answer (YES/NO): YES